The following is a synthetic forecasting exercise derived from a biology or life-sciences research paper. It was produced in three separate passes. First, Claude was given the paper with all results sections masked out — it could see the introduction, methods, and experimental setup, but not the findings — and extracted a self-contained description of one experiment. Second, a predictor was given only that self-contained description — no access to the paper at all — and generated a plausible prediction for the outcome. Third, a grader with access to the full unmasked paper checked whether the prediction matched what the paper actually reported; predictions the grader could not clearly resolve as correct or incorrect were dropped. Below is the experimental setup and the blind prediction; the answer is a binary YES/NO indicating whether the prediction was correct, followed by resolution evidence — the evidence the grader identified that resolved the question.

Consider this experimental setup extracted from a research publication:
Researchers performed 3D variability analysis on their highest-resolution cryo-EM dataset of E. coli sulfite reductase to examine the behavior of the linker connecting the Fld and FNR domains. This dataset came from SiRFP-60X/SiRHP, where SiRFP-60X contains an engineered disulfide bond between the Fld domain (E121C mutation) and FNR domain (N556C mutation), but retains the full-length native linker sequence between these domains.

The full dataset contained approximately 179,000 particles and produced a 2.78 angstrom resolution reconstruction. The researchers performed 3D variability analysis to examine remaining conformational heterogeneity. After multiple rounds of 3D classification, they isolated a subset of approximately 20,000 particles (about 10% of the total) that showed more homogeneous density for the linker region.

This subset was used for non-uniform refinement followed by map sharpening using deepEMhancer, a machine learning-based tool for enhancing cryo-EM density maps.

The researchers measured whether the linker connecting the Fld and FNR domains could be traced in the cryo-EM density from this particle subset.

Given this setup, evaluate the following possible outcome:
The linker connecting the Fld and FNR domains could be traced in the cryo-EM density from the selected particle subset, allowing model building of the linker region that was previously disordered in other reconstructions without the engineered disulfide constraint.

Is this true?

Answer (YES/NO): YES